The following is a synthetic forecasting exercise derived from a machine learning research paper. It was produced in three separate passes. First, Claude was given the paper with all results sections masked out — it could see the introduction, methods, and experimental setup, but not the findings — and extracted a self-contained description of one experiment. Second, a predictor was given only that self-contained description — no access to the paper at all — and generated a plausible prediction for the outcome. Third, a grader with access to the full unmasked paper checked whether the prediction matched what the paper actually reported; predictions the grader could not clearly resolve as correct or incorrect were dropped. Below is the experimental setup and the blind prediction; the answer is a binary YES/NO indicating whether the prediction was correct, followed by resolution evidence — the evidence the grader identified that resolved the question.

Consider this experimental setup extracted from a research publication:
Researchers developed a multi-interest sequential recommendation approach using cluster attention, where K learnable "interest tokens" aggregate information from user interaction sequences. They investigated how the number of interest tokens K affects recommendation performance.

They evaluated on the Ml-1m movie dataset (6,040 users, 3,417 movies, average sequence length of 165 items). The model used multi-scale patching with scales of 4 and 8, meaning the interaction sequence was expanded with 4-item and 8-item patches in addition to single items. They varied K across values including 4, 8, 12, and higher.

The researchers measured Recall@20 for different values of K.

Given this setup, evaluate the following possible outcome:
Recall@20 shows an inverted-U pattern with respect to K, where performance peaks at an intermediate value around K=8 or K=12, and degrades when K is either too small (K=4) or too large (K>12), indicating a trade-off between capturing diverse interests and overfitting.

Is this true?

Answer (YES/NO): NO